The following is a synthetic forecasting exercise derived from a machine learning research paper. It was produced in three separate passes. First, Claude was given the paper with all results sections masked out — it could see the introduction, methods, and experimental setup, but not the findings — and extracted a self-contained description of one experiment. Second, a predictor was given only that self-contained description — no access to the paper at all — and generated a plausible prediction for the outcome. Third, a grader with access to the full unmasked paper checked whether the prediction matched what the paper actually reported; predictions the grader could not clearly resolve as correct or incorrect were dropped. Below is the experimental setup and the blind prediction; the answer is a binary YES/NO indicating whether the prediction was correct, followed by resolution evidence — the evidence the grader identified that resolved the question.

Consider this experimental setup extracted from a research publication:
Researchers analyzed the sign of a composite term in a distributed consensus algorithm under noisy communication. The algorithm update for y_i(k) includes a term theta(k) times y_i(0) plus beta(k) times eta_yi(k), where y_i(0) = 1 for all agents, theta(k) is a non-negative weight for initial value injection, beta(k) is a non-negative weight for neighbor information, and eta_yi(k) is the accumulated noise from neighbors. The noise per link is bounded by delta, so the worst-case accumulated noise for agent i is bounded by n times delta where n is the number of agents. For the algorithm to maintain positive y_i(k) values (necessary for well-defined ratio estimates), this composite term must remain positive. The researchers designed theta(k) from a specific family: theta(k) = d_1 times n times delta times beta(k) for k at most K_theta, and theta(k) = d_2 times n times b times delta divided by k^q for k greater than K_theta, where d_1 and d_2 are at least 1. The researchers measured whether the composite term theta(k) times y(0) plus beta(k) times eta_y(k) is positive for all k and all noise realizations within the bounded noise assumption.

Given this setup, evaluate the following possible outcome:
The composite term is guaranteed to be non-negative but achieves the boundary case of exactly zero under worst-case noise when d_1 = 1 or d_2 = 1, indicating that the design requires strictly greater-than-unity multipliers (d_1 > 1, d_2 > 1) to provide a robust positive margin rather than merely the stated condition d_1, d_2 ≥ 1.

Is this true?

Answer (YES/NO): NO